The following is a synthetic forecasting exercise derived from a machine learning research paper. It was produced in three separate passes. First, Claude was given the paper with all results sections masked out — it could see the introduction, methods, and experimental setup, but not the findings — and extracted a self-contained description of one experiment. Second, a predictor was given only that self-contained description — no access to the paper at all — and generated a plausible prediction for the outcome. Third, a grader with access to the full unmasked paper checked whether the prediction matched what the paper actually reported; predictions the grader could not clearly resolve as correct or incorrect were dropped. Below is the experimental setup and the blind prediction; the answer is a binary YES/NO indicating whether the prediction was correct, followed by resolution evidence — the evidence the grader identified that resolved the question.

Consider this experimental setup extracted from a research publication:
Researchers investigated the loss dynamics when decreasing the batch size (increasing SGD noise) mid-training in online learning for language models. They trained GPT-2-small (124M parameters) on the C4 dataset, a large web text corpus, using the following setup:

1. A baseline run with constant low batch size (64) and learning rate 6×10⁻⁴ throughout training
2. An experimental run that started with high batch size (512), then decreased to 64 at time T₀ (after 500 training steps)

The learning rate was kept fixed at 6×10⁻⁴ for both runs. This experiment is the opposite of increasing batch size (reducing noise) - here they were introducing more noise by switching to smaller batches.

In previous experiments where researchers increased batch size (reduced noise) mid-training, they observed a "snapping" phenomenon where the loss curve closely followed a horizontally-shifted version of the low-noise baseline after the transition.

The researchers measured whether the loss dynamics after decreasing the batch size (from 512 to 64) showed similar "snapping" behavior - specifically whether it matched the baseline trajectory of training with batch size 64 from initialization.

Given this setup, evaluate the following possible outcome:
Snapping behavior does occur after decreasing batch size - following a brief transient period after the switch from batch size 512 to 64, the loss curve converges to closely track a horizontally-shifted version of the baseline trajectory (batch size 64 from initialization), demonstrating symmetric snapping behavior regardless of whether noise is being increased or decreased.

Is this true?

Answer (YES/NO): YES